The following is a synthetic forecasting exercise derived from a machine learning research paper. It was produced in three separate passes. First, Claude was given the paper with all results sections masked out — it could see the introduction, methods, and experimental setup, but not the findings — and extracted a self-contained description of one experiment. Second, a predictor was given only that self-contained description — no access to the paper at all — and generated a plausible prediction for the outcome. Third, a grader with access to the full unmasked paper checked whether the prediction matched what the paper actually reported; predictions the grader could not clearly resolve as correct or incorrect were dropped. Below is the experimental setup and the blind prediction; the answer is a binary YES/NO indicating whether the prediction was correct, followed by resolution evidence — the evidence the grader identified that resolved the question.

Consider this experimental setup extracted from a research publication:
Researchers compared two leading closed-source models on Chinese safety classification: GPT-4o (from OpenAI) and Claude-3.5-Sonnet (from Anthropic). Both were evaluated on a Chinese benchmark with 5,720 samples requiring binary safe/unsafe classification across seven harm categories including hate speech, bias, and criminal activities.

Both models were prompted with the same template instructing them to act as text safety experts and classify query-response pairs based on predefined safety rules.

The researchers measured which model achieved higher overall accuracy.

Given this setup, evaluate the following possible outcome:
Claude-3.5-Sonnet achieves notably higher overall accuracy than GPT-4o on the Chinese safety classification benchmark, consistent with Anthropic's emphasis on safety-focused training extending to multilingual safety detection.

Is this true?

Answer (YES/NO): NO